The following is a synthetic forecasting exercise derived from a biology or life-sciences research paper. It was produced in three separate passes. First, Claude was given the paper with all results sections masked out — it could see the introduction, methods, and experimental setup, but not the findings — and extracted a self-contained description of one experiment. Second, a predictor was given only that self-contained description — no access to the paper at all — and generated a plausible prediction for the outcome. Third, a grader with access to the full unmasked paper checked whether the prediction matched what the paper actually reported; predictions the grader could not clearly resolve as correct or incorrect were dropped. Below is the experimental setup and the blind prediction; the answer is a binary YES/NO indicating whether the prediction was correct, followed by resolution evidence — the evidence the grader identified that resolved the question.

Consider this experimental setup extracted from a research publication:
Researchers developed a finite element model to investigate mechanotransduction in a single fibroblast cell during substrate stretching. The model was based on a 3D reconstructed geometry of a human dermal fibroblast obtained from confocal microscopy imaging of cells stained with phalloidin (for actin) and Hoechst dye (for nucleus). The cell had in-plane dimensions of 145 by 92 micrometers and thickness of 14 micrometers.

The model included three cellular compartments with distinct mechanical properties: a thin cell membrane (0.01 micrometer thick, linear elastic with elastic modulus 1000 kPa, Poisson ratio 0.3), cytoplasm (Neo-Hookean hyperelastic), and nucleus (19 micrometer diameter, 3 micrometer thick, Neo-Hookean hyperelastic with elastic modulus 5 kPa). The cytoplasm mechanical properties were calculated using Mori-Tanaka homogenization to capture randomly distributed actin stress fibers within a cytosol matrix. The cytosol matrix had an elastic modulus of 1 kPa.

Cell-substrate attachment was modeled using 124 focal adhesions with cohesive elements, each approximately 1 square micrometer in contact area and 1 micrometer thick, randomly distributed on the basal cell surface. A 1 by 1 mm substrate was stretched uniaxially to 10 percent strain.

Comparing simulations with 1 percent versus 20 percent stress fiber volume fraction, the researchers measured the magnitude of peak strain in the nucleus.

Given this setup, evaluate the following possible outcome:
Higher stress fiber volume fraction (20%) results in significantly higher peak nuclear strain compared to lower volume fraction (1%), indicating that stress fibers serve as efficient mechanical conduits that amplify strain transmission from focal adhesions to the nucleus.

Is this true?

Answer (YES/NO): NO